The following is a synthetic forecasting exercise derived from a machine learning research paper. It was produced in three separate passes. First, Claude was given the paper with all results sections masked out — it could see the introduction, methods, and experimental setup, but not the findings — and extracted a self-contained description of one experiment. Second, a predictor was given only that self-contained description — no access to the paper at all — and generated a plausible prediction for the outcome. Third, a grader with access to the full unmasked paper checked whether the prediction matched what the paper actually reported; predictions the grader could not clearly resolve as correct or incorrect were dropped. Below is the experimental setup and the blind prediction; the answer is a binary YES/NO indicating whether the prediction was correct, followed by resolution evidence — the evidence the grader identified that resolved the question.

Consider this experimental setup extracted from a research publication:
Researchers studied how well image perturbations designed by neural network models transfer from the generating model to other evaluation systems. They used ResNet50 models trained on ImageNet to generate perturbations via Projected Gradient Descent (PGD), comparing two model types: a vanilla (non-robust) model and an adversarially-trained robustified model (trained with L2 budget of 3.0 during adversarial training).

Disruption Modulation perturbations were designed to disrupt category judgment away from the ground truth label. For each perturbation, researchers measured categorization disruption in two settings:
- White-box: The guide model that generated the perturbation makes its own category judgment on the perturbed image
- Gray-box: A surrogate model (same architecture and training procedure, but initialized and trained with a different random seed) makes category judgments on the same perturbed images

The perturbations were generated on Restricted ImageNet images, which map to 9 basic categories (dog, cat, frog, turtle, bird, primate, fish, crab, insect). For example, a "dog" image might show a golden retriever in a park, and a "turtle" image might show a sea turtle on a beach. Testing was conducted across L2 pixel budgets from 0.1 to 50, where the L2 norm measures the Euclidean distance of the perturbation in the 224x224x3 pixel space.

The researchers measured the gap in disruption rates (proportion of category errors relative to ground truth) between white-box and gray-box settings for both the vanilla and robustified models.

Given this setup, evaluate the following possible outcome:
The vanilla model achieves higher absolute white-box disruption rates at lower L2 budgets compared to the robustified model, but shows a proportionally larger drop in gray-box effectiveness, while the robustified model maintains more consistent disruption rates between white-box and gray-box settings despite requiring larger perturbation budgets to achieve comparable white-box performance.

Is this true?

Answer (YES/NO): YES